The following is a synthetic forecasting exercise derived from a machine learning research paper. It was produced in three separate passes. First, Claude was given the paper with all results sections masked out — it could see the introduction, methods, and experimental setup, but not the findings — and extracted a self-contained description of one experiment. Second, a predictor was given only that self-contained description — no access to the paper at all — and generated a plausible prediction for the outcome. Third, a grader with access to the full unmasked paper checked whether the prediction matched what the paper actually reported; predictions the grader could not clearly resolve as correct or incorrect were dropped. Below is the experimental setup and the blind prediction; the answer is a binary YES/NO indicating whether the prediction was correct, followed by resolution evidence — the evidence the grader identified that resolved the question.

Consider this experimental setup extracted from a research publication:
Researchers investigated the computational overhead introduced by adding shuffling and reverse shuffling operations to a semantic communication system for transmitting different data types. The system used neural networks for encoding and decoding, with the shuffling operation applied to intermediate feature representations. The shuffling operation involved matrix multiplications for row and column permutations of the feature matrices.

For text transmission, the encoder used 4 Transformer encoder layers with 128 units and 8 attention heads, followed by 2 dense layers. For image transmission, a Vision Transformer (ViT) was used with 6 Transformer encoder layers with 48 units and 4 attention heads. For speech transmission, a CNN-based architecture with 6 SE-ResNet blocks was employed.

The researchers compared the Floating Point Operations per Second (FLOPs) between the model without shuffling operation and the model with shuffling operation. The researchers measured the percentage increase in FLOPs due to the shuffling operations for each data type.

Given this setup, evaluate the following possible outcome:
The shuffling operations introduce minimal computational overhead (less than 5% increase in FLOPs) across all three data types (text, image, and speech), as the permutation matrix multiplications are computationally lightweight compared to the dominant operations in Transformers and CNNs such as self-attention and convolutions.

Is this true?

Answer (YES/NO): YES